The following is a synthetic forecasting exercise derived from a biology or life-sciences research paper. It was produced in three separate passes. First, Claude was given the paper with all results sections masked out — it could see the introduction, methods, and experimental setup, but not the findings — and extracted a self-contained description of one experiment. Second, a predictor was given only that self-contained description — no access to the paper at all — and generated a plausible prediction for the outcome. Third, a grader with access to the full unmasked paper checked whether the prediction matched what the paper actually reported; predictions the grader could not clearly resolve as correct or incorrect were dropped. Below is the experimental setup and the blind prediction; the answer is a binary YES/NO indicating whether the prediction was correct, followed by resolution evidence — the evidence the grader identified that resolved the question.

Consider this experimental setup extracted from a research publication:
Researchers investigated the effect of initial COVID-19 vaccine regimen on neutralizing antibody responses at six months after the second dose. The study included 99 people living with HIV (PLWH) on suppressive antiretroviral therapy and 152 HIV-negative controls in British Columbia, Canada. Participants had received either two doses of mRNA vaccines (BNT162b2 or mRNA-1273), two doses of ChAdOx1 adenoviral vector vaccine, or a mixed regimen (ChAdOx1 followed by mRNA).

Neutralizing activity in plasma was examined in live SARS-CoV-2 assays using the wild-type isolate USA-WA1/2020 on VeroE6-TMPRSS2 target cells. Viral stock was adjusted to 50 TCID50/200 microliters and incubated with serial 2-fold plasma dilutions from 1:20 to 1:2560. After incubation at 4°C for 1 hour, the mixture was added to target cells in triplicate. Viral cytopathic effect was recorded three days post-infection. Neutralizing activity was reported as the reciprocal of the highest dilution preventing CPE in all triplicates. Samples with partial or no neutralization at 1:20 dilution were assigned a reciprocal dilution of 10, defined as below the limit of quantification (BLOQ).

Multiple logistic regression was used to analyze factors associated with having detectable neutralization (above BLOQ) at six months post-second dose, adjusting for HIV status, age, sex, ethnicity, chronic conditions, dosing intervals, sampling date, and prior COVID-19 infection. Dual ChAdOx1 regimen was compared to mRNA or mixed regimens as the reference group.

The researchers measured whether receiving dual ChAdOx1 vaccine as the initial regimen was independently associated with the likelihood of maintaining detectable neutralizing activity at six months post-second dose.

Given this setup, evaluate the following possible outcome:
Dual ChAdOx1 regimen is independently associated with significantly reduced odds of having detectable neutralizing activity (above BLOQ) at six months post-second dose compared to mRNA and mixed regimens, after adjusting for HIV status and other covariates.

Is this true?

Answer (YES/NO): NO